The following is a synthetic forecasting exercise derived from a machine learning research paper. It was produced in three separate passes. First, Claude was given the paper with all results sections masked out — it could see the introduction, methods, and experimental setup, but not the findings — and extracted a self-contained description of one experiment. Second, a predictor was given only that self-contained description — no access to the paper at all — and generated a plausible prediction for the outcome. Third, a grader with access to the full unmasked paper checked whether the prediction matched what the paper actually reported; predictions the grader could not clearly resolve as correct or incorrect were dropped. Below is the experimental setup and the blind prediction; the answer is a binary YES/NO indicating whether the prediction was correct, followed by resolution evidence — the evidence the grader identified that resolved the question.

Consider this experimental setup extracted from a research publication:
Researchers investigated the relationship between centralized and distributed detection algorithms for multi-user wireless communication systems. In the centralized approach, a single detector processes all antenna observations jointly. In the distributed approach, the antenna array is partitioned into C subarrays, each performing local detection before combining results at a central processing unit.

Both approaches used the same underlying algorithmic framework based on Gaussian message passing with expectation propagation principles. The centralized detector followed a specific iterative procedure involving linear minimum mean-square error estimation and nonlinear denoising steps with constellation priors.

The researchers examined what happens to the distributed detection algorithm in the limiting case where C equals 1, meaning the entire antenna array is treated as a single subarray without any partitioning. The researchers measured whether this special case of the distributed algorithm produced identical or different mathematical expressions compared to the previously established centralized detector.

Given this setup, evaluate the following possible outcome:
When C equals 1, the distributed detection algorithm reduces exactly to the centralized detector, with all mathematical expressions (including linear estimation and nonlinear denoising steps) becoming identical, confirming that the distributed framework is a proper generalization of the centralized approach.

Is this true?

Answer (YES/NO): YES